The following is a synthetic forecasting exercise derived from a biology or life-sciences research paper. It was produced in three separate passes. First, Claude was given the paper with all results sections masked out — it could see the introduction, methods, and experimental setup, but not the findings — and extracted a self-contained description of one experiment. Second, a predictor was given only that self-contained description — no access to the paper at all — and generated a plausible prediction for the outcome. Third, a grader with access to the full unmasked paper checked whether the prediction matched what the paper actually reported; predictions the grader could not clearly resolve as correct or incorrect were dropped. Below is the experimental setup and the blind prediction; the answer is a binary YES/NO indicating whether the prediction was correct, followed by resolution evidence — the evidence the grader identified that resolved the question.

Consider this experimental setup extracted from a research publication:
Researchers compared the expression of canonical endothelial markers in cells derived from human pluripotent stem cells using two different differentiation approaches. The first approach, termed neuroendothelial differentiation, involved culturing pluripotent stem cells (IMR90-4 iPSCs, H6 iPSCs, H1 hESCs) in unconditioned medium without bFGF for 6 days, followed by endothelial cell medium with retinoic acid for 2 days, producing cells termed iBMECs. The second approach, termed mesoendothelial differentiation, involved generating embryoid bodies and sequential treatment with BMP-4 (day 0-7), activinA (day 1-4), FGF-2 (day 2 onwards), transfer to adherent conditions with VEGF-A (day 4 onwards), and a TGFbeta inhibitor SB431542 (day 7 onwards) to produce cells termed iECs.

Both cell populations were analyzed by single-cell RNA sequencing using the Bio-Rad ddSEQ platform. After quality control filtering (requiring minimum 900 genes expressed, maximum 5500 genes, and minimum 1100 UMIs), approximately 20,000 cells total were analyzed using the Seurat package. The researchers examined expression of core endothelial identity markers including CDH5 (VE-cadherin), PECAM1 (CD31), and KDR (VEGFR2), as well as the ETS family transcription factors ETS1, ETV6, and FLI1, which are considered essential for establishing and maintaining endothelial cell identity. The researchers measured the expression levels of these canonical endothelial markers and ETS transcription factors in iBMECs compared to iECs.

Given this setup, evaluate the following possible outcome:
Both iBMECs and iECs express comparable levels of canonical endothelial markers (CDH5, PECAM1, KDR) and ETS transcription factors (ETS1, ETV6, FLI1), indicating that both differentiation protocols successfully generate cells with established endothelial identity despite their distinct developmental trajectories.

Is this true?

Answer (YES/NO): NO